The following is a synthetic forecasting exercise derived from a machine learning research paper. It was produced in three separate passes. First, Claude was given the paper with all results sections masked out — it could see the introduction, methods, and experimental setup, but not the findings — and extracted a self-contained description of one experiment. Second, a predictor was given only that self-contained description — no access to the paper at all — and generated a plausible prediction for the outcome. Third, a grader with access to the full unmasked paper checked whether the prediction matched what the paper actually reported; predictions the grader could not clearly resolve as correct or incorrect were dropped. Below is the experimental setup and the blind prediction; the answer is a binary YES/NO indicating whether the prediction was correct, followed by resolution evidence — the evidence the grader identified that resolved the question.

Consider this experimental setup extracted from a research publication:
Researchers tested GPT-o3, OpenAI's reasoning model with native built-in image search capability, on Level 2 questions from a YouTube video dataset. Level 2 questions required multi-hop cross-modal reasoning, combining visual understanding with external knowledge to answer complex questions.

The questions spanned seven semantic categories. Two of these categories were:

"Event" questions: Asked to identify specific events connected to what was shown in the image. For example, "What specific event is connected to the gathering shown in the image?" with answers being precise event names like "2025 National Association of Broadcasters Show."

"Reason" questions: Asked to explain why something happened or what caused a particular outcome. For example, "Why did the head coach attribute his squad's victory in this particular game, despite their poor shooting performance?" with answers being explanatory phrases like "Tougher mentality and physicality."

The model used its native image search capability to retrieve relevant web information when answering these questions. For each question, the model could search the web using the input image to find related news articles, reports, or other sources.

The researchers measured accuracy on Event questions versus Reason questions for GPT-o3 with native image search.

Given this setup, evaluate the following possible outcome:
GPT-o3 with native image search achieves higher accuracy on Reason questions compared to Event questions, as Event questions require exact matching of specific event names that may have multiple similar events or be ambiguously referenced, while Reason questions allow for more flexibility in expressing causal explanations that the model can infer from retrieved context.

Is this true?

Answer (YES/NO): YES